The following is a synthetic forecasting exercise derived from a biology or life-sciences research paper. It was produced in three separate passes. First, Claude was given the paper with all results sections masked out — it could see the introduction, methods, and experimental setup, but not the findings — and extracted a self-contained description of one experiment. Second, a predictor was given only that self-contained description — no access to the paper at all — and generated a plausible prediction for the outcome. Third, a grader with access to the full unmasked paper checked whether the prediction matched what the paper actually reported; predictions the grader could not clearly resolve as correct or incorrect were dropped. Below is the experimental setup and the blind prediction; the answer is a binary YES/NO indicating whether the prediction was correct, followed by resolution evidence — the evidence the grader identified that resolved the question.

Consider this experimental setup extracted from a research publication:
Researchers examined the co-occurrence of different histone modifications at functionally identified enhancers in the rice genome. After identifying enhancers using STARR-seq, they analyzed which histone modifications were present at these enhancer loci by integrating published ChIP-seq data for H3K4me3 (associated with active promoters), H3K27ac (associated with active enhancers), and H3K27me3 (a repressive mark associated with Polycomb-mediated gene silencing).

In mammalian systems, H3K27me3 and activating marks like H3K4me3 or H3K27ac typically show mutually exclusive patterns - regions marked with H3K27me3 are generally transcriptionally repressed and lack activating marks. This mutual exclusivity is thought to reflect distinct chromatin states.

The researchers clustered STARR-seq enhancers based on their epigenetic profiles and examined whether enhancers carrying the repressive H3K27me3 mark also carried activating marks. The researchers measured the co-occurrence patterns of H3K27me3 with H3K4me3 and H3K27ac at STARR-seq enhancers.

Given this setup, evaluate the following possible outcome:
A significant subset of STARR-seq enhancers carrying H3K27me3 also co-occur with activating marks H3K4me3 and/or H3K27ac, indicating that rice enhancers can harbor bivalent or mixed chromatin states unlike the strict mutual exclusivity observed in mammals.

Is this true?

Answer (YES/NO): YES